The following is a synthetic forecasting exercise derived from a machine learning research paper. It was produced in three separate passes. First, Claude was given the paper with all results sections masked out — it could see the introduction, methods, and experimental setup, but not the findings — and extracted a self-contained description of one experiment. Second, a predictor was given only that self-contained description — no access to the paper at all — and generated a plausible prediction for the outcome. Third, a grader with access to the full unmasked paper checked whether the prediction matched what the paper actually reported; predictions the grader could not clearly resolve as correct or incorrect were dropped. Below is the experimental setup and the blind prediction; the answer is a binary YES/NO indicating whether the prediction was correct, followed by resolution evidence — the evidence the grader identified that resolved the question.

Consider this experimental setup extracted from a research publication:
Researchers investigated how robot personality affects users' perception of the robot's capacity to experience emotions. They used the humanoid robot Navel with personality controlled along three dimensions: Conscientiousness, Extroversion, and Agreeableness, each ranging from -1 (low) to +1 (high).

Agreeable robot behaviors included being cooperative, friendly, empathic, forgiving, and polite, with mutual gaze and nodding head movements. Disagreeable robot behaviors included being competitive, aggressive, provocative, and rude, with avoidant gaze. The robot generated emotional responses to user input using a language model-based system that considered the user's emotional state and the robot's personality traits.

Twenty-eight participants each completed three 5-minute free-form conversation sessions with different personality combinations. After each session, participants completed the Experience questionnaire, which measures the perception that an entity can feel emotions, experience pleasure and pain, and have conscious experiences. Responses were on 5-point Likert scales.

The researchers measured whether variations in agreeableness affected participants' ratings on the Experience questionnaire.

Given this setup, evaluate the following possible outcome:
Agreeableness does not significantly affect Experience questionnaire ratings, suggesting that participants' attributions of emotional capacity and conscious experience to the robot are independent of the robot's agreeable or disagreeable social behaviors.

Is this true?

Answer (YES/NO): NO